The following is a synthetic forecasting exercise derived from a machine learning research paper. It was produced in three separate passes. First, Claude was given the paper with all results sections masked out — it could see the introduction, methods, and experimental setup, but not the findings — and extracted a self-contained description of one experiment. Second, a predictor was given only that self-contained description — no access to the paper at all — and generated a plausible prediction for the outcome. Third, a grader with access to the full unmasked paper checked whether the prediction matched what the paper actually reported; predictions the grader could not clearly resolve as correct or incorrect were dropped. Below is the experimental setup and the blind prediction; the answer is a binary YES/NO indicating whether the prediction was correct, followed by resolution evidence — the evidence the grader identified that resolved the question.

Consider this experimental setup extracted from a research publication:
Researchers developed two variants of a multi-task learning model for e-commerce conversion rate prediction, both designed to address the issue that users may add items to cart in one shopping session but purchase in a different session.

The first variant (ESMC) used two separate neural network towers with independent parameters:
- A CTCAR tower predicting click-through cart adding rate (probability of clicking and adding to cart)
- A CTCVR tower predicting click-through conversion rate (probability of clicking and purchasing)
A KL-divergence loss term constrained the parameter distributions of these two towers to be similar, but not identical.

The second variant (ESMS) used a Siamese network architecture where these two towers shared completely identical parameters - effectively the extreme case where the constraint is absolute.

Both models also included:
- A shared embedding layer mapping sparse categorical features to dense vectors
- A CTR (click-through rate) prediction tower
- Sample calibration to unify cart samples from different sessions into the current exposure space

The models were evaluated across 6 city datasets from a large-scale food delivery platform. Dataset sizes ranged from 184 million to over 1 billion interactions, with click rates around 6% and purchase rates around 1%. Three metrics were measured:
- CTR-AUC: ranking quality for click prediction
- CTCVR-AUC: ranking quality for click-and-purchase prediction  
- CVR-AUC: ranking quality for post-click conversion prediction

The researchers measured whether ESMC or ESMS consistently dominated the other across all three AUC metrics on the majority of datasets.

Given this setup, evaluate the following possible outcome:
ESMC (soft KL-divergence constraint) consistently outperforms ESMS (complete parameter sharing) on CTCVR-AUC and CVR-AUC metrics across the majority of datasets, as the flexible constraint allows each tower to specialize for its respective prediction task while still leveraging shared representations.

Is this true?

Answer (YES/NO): NO